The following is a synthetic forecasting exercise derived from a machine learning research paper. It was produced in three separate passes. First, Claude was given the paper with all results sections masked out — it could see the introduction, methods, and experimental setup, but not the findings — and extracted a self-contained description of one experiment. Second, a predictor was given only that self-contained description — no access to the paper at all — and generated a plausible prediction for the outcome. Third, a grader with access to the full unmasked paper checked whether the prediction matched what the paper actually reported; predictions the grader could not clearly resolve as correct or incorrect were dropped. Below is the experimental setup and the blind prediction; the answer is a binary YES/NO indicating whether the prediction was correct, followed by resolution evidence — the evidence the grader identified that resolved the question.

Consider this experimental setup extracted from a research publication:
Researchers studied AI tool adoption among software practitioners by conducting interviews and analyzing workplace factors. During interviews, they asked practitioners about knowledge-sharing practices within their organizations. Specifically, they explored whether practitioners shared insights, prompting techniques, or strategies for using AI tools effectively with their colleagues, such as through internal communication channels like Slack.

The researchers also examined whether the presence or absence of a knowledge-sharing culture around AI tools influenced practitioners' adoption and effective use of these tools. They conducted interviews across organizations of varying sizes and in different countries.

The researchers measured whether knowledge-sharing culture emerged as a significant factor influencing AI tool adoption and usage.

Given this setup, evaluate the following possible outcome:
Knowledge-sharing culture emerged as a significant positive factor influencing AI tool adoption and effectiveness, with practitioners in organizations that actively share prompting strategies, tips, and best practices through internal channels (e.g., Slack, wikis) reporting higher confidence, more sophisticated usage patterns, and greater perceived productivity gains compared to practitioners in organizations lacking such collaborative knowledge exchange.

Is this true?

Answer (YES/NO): NO